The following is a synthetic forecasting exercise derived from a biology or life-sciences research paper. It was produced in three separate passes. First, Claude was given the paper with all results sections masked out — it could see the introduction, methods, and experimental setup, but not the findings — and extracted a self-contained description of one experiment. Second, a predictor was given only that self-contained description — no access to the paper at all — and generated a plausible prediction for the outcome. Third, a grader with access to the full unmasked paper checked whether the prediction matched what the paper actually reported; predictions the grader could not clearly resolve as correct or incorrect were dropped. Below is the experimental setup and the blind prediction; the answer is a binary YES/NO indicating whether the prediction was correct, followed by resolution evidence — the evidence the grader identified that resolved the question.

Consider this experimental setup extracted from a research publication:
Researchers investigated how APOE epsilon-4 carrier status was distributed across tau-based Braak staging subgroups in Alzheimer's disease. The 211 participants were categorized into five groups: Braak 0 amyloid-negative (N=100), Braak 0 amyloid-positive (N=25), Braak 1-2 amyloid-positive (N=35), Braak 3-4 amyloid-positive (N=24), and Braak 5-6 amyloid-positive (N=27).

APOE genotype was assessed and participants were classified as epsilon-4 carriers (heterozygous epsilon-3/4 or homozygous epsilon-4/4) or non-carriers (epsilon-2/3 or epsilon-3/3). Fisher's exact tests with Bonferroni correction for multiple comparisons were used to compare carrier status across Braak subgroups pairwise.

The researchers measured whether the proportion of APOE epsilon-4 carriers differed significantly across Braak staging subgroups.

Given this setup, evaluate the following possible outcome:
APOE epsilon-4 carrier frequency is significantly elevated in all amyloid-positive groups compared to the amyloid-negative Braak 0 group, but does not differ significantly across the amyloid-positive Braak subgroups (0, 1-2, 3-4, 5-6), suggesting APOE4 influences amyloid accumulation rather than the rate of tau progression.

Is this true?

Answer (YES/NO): NO